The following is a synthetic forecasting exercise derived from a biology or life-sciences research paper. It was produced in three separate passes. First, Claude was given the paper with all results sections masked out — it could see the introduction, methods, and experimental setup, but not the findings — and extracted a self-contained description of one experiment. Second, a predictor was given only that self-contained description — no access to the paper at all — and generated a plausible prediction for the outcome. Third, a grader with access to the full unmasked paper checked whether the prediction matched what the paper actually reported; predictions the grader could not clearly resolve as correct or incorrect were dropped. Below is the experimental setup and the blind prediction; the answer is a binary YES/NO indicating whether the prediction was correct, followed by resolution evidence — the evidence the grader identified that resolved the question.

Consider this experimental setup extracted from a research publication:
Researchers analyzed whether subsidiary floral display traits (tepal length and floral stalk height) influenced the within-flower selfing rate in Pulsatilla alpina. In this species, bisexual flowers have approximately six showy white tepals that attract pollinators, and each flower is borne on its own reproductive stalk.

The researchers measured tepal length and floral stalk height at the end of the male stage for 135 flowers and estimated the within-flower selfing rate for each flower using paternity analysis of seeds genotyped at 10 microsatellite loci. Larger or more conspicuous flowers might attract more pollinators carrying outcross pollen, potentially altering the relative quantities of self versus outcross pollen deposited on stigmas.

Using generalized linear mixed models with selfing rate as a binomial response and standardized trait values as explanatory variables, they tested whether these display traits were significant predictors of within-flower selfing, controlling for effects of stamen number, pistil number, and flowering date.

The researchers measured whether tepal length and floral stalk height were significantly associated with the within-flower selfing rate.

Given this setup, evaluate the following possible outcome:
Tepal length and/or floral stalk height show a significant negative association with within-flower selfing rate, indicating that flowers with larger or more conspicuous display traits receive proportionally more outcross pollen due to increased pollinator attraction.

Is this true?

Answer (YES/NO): NO